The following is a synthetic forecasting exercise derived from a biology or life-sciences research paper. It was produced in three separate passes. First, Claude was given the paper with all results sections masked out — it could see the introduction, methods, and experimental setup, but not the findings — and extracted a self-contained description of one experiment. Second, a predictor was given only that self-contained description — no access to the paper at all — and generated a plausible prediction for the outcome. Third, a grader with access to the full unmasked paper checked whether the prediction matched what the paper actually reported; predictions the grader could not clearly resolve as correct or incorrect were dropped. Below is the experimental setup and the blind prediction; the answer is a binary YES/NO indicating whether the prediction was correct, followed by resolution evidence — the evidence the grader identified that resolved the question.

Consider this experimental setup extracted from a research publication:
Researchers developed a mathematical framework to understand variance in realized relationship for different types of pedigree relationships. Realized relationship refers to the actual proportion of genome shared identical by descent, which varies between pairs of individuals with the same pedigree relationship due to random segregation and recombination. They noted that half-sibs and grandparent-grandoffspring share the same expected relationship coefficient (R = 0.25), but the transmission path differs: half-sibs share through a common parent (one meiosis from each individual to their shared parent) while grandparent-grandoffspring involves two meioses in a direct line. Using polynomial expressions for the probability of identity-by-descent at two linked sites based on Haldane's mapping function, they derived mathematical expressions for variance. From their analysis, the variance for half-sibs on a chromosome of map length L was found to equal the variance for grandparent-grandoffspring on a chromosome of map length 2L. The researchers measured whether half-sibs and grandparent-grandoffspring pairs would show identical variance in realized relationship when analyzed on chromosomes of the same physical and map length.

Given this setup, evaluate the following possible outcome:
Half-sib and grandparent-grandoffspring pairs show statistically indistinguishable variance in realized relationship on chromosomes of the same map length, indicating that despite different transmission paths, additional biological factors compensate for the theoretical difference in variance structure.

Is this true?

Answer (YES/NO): NO